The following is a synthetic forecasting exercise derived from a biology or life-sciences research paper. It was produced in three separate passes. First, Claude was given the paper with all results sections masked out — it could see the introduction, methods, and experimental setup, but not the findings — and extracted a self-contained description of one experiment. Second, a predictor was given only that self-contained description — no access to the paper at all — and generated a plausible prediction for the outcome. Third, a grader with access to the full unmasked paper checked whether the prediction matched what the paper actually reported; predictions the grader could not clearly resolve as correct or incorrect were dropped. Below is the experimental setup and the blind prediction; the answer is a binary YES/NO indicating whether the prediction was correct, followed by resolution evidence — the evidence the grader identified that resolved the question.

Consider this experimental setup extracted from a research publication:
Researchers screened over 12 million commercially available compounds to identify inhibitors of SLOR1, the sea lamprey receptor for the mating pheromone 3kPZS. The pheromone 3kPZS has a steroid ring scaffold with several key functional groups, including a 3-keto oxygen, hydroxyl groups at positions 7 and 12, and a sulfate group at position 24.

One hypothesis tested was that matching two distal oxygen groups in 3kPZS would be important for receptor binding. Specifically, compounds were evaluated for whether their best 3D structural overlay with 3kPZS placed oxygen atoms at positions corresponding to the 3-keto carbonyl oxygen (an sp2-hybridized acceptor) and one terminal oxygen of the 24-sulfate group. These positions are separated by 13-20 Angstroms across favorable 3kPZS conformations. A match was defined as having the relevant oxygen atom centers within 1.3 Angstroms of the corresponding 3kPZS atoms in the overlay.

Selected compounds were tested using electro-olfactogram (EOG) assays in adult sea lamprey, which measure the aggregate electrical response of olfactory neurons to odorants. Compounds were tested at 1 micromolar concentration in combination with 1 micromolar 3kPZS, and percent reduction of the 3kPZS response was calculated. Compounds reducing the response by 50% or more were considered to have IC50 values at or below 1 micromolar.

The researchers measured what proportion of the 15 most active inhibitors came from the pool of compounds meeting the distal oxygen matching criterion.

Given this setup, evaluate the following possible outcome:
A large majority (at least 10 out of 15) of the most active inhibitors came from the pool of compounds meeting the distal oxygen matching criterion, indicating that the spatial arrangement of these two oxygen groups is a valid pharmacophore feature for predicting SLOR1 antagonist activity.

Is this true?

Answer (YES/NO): NO